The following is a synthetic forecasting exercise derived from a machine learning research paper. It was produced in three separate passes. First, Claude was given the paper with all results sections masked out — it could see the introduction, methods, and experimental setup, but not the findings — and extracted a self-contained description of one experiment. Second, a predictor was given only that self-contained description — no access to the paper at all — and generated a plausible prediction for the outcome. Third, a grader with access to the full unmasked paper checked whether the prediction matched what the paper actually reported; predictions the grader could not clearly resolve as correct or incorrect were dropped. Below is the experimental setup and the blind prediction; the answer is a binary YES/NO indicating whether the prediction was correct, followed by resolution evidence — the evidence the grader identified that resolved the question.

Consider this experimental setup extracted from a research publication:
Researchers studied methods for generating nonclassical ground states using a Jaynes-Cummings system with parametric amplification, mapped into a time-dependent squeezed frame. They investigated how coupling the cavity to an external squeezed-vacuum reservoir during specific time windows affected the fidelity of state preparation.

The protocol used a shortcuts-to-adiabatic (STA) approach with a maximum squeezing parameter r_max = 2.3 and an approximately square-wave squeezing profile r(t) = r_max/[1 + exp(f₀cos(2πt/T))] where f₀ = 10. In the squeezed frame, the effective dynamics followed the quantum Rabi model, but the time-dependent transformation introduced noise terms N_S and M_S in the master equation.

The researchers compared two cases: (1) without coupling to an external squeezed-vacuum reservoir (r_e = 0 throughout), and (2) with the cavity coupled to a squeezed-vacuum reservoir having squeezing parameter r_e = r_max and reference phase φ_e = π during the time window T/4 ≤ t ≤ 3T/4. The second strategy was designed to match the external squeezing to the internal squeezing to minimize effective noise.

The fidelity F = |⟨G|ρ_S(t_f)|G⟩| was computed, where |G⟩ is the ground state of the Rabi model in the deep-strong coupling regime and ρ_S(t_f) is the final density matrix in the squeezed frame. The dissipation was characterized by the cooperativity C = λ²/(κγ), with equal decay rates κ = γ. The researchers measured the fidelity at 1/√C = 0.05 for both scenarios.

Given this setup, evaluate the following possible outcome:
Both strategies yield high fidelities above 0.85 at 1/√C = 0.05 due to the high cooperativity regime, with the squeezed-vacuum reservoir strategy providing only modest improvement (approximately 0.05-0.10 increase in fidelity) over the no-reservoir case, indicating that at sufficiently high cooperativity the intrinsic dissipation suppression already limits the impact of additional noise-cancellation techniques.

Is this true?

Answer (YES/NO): NO